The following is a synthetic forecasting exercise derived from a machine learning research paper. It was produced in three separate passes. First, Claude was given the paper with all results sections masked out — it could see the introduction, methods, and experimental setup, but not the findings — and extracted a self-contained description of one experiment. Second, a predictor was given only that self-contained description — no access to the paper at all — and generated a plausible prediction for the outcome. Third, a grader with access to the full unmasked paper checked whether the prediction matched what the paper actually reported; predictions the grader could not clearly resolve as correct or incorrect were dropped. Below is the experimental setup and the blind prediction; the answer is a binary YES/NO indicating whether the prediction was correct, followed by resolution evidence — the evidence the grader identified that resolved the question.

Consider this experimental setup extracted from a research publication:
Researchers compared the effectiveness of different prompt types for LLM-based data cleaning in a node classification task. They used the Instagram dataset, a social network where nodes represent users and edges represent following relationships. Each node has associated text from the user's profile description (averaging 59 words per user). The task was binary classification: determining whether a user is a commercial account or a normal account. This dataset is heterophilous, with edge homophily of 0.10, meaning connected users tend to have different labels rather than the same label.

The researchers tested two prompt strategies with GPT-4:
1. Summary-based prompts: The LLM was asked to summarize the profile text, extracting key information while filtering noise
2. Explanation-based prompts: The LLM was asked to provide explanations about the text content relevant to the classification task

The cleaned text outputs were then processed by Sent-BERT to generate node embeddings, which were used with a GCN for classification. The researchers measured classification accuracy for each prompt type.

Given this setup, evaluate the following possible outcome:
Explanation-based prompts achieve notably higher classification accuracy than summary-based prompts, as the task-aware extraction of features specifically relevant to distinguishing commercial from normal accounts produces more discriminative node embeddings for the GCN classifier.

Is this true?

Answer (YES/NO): NO